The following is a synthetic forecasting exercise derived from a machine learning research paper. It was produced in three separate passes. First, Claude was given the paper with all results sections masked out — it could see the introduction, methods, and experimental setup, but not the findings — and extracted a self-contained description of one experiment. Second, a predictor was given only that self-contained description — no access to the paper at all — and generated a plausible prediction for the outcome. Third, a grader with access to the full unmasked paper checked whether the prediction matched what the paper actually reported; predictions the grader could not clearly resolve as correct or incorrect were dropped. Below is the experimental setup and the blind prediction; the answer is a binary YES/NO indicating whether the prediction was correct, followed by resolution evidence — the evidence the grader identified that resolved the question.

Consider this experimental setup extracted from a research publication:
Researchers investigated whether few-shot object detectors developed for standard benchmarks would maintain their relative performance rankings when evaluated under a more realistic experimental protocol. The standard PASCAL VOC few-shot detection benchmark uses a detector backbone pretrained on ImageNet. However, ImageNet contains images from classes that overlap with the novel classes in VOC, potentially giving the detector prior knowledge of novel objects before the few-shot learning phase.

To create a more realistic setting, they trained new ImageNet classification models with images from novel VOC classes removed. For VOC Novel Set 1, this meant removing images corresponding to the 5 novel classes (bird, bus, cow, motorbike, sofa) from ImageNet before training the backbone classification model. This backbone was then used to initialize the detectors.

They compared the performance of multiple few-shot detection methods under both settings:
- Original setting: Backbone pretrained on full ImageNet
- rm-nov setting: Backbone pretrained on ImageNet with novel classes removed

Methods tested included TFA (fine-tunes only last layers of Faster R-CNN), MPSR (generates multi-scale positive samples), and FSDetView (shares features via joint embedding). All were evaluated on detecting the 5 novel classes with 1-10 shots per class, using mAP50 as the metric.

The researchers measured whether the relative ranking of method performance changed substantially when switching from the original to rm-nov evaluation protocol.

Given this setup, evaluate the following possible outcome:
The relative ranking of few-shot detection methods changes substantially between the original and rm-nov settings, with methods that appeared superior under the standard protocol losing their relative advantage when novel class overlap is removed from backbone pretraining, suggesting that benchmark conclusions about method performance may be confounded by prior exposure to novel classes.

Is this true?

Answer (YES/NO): NO